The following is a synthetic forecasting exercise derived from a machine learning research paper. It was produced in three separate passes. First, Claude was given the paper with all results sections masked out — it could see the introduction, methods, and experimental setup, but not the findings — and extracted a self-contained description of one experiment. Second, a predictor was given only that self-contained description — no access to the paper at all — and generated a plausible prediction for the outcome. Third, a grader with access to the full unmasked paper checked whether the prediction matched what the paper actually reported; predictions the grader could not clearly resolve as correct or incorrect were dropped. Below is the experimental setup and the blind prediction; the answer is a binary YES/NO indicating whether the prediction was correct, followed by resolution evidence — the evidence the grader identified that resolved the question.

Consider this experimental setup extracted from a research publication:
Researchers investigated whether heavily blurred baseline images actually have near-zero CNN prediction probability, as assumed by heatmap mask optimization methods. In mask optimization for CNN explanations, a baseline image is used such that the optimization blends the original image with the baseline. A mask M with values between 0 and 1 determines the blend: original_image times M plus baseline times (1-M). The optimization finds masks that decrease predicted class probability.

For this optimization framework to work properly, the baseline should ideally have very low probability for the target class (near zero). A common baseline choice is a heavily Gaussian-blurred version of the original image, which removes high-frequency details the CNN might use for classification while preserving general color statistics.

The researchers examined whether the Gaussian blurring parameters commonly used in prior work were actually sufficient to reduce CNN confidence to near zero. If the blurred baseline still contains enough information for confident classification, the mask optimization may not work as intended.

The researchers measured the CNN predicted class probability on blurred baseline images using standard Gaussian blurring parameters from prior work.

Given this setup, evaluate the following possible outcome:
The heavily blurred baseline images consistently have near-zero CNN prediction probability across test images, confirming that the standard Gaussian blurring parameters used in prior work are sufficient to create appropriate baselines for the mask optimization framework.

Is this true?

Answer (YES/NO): NO